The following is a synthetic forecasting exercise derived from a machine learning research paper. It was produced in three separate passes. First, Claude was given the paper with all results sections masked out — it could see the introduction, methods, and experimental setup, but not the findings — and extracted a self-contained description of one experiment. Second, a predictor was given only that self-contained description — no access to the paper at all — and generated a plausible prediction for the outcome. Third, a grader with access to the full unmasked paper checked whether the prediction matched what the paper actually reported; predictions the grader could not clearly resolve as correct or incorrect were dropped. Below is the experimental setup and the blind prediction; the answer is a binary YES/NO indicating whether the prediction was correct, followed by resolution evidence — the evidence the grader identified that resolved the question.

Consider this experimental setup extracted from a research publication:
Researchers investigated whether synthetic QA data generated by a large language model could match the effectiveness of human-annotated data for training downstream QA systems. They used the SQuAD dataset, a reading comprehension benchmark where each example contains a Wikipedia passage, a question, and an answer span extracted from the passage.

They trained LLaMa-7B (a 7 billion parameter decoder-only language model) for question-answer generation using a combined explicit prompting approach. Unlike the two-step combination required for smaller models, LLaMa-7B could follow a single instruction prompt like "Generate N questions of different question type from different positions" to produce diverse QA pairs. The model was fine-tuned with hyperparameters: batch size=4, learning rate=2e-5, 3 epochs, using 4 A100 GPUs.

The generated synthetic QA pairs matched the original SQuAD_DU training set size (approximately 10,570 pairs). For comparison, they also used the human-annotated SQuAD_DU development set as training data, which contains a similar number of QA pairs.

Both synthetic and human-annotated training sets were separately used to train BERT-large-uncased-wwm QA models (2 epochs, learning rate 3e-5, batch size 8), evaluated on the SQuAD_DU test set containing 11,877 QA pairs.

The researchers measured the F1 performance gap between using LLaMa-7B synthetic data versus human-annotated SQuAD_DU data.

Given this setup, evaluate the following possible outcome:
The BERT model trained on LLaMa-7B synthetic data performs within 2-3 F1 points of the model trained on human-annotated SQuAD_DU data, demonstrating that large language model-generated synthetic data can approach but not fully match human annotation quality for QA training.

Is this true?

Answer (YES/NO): NO